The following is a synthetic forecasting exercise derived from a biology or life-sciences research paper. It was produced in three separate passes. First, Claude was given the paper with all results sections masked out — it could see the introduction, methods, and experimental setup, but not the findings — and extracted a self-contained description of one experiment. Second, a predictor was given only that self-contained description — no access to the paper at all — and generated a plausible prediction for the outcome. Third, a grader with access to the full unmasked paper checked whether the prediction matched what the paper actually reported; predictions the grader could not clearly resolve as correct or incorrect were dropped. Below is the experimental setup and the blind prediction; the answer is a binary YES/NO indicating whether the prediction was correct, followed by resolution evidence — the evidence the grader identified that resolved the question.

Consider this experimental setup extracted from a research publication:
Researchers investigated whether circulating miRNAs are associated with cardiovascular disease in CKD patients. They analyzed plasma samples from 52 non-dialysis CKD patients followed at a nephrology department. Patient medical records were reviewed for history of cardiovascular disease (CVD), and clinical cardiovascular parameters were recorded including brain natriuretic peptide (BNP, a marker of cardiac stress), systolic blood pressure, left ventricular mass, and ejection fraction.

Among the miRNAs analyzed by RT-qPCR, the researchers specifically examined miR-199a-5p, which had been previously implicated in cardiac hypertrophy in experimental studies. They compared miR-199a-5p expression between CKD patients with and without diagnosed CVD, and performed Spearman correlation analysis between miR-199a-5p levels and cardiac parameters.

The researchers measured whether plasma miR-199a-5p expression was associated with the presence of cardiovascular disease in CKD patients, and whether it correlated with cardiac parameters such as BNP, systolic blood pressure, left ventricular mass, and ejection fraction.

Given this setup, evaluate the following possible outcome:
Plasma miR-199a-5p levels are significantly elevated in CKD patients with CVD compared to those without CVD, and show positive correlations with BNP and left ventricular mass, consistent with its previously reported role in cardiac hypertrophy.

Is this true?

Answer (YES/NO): YES